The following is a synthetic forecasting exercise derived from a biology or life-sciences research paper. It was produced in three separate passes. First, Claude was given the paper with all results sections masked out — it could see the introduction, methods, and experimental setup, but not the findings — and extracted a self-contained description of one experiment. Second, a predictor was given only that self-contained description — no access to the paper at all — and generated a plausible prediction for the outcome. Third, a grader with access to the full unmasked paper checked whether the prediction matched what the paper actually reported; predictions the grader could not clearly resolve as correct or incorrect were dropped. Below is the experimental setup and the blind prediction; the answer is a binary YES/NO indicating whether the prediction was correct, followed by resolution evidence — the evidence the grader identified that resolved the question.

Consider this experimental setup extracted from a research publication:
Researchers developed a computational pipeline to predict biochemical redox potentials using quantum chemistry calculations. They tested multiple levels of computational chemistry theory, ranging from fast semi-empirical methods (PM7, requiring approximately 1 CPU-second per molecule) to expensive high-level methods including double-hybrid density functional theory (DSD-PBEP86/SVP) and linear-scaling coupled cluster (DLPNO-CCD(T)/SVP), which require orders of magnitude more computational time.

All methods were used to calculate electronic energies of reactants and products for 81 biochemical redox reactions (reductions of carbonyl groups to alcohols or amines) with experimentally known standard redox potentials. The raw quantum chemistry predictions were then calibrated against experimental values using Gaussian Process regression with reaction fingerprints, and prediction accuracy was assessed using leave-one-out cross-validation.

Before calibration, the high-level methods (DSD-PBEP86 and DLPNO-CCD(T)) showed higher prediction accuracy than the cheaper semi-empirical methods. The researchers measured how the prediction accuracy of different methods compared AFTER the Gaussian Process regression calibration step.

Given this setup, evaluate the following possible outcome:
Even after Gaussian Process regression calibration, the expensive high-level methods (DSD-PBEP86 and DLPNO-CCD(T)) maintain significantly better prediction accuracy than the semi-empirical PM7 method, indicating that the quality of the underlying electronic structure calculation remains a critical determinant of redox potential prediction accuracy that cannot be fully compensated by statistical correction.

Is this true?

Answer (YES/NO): NO